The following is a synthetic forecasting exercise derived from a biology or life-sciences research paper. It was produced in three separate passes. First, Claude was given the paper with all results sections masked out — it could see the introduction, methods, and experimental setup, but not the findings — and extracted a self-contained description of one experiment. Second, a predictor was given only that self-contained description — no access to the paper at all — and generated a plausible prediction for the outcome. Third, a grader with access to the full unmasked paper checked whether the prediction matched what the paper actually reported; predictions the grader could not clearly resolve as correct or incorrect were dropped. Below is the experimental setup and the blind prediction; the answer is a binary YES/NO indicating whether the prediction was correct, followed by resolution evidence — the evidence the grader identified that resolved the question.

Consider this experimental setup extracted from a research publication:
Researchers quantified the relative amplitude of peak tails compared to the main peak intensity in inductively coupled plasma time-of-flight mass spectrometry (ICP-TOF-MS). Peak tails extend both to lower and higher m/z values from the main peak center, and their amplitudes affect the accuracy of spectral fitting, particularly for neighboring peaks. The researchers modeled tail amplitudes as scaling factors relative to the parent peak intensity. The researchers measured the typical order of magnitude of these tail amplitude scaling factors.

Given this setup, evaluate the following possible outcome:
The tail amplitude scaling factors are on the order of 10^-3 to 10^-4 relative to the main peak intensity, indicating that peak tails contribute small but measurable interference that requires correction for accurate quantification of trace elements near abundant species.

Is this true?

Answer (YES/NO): YES